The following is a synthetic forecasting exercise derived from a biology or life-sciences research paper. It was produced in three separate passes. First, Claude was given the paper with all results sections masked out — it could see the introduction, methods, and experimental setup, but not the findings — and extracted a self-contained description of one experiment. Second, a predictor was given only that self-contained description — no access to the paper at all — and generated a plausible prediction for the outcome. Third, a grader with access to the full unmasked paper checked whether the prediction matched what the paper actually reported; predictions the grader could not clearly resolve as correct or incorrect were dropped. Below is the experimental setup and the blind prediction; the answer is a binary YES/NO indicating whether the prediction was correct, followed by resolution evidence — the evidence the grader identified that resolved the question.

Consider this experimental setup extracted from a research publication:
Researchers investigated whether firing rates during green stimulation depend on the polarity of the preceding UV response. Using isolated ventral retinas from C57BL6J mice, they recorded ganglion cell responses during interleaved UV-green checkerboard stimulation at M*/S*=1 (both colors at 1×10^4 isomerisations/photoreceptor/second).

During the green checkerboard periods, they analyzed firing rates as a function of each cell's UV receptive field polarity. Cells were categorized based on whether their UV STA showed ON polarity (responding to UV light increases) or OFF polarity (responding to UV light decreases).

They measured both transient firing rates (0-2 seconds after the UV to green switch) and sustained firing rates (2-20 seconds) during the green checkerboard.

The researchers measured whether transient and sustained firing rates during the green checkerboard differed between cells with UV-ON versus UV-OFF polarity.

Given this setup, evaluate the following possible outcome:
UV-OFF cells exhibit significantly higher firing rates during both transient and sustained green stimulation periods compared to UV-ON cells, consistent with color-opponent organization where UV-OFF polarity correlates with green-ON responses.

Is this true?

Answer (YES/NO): NO